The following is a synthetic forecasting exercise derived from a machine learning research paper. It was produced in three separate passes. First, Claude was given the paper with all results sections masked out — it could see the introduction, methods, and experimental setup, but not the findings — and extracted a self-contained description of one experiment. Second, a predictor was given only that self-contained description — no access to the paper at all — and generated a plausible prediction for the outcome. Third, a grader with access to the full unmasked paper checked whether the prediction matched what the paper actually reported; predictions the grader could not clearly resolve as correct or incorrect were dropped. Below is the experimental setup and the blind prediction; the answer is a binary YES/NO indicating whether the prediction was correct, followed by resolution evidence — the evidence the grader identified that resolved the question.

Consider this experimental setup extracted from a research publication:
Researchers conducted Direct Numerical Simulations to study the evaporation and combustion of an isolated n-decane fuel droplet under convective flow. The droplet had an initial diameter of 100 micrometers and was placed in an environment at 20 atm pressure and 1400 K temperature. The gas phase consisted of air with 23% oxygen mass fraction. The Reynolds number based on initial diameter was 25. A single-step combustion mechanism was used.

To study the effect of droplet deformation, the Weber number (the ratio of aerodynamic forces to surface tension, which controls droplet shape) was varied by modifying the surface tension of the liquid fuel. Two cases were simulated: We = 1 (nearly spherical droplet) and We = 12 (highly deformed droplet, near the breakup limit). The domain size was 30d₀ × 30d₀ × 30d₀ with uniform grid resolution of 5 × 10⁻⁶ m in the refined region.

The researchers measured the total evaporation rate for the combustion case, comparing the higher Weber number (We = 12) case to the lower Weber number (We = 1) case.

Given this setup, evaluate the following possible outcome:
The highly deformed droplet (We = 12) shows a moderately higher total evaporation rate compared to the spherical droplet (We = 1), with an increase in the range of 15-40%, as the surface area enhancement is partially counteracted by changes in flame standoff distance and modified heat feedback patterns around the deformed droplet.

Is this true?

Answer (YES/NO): NO